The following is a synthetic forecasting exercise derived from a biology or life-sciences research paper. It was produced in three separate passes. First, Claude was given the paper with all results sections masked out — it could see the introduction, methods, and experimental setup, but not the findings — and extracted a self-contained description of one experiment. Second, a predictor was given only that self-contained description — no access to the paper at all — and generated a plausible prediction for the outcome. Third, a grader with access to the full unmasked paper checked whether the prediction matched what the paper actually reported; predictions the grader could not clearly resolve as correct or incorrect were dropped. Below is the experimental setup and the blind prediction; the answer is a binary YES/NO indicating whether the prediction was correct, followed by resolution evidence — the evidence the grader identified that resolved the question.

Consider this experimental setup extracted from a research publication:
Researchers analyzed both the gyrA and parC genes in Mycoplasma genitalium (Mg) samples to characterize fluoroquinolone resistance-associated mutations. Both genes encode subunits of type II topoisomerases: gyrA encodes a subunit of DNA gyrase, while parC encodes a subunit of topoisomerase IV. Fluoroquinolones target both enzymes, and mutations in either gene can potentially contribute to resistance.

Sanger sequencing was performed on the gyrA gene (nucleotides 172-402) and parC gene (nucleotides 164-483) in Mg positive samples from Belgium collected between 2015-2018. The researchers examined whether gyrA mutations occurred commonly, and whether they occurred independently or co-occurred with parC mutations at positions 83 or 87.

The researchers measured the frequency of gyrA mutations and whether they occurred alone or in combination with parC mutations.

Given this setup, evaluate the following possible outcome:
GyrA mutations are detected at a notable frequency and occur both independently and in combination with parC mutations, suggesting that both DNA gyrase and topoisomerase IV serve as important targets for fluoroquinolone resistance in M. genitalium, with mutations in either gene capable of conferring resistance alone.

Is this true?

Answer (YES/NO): NO